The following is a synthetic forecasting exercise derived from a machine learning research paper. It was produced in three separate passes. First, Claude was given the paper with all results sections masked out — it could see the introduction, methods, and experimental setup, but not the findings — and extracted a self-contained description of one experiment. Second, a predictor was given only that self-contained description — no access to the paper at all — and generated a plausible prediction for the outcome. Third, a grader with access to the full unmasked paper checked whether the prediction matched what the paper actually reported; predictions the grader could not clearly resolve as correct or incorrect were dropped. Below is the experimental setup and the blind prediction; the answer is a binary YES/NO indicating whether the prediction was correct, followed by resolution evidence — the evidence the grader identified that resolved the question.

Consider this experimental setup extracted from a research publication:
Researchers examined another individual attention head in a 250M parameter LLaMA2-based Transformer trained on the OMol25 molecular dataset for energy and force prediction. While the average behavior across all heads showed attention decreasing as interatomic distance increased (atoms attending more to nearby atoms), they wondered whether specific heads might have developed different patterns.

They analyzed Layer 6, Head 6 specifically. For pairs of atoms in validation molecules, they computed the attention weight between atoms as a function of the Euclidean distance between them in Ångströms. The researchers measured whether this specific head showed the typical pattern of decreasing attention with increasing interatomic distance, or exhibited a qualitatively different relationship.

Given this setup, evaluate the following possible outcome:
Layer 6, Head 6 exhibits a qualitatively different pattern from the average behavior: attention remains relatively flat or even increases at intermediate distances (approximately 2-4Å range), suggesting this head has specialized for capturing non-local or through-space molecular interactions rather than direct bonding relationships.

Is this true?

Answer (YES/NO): NO